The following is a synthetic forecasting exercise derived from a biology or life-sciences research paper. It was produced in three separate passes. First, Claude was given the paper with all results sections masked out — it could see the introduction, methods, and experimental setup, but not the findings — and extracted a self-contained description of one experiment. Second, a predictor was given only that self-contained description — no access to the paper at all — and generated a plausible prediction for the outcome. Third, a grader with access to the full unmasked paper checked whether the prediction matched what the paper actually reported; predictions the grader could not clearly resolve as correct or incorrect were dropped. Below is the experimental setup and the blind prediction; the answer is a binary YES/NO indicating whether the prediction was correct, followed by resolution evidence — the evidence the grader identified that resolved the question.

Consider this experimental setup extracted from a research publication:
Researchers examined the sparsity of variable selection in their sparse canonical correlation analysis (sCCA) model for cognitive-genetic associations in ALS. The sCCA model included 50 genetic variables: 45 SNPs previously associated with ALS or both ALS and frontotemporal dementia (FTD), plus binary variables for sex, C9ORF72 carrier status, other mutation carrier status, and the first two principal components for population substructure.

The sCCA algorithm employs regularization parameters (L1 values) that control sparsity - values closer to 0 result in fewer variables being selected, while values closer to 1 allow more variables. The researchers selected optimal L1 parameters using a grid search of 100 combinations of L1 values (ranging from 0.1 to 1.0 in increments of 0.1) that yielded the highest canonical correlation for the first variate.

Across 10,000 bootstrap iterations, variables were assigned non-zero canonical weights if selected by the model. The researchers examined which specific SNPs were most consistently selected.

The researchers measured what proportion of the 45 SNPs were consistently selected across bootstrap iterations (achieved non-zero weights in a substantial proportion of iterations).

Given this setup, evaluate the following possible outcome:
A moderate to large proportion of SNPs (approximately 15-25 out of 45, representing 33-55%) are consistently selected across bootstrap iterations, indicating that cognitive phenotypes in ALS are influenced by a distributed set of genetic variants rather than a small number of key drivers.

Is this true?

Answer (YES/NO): NO